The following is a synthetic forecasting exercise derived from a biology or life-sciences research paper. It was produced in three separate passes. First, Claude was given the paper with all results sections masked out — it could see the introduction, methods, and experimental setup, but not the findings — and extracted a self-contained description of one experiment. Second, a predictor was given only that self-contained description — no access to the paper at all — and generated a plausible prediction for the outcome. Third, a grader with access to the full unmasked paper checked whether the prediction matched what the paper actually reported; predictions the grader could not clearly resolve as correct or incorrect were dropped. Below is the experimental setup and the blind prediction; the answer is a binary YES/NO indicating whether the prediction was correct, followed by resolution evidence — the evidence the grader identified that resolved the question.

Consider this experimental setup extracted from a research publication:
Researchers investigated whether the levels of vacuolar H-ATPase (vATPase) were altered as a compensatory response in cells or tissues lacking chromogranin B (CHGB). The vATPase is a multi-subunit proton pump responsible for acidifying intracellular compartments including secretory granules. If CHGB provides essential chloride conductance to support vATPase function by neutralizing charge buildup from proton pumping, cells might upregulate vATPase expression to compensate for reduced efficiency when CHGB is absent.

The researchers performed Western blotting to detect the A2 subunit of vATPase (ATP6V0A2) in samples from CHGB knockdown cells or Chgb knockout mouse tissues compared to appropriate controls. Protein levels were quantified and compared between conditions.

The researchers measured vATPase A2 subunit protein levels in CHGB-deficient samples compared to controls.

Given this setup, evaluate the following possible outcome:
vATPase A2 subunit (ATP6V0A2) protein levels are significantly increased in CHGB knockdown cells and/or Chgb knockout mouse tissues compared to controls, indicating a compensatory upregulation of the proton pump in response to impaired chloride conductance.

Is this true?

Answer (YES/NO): NO